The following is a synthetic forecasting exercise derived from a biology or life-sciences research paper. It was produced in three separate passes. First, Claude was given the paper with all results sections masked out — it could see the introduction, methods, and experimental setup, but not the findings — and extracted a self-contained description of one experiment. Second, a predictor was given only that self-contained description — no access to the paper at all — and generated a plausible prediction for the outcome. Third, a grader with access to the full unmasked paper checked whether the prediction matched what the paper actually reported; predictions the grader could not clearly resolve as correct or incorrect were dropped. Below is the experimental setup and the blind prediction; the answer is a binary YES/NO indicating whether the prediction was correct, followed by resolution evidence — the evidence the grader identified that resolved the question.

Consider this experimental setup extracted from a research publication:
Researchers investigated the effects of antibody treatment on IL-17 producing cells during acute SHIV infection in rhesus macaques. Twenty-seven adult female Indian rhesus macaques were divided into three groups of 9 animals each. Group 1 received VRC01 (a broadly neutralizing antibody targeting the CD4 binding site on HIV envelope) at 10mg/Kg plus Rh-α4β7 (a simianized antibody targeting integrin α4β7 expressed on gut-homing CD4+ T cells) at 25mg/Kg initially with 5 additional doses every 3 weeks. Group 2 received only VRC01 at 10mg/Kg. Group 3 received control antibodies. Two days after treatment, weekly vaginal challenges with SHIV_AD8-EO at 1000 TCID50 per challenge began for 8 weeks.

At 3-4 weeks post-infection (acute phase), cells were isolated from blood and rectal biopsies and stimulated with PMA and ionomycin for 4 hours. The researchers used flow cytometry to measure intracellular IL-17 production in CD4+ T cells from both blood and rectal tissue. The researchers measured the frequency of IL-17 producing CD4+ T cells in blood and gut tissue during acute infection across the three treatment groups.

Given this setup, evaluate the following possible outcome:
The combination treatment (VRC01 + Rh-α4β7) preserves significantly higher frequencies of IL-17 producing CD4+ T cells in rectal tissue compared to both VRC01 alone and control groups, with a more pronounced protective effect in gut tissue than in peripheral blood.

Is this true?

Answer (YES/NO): NO